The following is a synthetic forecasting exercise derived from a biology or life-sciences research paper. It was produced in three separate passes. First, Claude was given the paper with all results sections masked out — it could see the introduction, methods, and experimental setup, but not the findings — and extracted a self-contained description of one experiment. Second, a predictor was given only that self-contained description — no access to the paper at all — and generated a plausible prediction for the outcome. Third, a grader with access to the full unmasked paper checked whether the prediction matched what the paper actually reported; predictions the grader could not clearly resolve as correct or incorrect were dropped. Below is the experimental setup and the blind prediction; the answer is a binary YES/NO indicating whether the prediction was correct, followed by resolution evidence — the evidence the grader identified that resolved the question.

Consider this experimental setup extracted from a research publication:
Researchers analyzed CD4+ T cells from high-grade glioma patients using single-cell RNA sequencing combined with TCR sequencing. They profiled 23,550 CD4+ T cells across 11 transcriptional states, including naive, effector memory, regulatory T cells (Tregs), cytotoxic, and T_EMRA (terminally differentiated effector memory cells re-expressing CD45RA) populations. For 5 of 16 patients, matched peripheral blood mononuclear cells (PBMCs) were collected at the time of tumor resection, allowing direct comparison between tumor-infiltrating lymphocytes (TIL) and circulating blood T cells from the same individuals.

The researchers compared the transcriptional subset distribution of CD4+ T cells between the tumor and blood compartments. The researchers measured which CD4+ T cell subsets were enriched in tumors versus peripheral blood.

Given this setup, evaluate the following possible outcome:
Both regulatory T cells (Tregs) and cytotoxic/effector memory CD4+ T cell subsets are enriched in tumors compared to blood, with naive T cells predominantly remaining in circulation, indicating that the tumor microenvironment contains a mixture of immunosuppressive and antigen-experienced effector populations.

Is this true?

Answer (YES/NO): YES